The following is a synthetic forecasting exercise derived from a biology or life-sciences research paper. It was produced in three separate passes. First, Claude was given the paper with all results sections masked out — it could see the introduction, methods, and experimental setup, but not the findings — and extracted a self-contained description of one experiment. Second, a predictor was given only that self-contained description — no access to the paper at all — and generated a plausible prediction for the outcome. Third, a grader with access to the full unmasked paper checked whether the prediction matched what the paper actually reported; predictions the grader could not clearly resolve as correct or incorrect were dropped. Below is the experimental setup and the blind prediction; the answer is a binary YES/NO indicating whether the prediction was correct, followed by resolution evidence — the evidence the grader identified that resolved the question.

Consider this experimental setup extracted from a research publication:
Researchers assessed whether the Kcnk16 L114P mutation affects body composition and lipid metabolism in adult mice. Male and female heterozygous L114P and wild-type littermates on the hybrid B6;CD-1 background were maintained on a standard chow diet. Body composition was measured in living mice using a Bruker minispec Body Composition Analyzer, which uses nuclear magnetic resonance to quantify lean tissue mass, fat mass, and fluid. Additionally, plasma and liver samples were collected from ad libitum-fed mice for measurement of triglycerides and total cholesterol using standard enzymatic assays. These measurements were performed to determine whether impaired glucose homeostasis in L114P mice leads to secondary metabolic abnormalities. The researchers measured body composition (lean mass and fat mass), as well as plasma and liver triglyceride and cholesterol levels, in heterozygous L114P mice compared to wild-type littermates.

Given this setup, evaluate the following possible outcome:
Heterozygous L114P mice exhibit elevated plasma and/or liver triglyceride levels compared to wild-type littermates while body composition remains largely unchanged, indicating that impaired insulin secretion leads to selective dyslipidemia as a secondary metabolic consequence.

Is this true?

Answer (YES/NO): NO